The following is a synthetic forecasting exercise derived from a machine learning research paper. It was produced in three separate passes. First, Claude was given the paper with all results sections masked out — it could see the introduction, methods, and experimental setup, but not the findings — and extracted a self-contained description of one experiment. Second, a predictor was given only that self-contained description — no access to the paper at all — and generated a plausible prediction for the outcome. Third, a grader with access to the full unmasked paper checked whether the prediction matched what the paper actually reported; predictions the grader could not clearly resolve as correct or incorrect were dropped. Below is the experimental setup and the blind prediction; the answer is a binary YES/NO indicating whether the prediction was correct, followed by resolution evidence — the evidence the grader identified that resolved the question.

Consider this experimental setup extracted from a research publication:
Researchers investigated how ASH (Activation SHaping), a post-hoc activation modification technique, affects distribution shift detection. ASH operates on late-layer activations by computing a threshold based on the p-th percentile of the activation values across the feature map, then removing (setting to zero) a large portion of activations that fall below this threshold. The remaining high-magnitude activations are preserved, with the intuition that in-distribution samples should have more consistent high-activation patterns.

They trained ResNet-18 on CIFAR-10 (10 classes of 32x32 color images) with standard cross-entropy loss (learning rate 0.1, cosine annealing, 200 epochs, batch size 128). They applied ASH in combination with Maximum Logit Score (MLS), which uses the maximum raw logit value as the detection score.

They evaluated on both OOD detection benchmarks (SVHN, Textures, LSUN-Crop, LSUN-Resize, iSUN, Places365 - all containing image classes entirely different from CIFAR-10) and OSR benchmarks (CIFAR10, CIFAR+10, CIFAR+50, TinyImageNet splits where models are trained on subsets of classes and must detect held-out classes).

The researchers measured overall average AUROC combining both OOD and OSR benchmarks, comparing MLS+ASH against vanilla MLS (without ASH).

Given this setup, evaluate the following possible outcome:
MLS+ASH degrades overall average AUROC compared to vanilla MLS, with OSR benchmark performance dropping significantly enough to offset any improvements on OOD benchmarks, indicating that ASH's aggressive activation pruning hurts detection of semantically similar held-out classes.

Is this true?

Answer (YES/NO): NO